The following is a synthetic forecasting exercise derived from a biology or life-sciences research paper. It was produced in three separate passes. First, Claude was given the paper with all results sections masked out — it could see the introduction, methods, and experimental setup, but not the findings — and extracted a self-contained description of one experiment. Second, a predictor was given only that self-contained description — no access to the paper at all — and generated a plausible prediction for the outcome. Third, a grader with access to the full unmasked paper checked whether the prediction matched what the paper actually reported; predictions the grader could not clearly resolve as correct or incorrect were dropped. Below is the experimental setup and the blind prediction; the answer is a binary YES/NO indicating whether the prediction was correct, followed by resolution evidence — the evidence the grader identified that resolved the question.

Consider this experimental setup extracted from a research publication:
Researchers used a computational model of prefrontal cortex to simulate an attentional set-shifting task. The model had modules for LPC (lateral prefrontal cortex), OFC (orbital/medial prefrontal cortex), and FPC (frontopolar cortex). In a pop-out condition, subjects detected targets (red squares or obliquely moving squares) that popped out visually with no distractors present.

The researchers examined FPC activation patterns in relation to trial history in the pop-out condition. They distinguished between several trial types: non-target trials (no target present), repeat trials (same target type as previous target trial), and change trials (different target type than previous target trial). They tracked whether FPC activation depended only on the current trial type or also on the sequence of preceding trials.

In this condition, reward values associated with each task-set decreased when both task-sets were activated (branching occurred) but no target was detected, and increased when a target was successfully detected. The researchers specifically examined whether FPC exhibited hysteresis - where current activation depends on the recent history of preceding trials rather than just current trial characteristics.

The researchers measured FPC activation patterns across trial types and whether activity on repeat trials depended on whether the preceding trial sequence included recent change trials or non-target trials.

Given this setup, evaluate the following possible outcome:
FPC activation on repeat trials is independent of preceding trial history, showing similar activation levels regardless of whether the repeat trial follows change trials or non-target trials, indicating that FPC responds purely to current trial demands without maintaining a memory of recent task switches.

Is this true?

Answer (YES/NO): NO